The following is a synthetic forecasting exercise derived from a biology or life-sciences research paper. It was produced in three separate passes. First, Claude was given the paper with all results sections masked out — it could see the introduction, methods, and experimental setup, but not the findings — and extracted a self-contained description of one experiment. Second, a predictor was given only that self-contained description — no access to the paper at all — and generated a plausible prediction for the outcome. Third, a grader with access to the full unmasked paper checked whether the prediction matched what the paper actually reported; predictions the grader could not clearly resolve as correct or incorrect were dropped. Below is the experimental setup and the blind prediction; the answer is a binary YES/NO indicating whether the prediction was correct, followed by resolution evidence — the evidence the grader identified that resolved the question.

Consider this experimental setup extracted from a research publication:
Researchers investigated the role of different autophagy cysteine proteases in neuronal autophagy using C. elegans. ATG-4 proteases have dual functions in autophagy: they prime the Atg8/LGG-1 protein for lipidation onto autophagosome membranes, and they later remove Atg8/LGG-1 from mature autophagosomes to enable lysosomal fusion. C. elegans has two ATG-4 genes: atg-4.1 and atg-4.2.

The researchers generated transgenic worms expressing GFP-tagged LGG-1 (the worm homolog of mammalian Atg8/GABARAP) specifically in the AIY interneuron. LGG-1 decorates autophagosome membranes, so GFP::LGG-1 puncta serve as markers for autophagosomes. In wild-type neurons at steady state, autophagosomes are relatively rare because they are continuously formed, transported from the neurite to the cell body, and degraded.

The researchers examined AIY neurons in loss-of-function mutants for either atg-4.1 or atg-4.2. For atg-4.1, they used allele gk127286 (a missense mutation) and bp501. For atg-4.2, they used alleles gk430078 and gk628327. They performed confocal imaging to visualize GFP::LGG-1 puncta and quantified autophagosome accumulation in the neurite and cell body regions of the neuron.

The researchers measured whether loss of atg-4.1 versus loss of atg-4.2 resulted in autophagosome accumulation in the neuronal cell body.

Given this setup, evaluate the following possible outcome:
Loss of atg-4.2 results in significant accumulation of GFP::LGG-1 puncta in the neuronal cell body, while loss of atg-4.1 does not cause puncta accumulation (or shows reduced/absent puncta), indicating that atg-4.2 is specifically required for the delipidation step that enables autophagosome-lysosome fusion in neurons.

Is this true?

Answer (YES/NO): YES